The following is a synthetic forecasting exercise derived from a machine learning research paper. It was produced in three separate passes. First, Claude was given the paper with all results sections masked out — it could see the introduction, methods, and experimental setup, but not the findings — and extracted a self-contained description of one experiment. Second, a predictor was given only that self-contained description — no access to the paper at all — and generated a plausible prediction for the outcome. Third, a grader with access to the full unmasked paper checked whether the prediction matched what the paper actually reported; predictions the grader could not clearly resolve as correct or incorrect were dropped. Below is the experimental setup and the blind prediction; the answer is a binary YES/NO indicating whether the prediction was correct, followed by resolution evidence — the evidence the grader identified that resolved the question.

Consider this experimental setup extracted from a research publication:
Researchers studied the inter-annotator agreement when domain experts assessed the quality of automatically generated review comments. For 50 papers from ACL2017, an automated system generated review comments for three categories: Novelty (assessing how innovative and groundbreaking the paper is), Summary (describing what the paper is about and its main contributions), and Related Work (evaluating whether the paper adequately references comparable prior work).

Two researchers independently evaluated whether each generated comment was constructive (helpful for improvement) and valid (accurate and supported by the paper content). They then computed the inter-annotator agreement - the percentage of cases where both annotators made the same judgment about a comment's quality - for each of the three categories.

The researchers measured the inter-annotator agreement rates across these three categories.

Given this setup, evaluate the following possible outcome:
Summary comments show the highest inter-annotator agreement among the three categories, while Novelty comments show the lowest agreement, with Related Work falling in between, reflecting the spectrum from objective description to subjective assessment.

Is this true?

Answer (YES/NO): NO